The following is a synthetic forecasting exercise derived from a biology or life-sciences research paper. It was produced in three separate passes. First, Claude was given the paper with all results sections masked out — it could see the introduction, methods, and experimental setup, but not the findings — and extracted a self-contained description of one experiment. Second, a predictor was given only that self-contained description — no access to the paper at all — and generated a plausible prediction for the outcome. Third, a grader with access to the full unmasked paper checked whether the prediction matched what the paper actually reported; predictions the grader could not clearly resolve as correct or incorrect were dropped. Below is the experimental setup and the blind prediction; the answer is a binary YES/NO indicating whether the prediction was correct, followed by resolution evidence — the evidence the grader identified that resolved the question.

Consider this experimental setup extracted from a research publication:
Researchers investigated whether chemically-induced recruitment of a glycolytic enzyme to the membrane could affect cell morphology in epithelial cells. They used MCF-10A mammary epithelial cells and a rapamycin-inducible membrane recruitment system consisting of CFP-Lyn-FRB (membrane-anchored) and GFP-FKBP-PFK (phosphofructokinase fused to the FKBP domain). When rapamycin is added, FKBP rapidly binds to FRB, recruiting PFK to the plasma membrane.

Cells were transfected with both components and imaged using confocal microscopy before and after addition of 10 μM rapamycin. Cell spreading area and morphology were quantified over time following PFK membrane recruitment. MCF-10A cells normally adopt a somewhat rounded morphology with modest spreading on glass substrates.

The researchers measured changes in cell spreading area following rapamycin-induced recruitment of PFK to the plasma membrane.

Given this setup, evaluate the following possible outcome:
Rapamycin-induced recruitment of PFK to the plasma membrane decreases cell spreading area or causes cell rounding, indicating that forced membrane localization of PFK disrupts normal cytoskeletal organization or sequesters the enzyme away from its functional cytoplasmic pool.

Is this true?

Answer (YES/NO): NO